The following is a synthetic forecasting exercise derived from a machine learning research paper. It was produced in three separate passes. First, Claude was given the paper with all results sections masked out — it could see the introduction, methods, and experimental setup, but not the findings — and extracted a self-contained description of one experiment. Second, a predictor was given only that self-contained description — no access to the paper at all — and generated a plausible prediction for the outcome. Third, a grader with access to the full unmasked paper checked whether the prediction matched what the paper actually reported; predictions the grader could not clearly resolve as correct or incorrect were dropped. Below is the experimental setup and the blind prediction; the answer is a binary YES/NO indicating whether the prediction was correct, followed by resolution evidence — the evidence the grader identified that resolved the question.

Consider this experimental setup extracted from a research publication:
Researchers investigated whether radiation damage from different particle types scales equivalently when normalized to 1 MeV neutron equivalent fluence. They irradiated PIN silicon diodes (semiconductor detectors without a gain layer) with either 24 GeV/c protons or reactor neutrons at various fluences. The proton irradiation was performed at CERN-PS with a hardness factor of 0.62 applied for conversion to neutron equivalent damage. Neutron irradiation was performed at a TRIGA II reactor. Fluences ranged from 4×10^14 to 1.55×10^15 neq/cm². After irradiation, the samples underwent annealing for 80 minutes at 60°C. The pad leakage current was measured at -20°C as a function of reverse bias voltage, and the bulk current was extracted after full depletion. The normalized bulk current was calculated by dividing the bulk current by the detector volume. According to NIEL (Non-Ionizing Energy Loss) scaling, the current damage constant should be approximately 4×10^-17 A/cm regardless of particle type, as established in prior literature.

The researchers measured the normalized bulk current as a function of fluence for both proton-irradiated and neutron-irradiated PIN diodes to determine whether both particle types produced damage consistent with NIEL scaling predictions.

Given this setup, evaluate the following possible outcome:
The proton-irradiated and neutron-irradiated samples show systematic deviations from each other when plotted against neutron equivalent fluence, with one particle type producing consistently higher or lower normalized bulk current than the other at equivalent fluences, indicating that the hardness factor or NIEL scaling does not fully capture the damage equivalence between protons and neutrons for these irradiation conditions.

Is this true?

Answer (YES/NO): NO